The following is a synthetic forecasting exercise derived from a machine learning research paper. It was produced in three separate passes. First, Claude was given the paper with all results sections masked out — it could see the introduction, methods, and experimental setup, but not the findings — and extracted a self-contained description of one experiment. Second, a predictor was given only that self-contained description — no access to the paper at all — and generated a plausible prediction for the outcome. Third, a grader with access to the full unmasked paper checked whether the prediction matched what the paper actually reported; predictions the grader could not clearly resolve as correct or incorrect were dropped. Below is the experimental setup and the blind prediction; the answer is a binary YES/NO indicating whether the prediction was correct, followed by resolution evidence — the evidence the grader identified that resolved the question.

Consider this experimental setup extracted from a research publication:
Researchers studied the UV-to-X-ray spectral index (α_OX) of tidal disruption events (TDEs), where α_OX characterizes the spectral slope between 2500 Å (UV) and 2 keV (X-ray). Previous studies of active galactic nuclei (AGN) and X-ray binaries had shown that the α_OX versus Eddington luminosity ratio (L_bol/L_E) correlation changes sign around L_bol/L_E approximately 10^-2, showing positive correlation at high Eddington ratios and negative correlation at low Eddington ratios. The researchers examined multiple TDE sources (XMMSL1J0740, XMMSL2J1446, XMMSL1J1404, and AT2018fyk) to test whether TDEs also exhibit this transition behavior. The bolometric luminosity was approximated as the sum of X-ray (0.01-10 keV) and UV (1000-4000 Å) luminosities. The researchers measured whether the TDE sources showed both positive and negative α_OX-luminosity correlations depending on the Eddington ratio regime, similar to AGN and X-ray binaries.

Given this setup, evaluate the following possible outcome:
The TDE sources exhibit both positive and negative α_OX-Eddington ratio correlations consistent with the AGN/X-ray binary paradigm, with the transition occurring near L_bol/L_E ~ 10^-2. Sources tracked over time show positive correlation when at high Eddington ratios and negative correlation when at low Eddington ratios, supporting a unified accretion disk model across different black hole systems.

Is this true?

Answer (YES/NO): NO